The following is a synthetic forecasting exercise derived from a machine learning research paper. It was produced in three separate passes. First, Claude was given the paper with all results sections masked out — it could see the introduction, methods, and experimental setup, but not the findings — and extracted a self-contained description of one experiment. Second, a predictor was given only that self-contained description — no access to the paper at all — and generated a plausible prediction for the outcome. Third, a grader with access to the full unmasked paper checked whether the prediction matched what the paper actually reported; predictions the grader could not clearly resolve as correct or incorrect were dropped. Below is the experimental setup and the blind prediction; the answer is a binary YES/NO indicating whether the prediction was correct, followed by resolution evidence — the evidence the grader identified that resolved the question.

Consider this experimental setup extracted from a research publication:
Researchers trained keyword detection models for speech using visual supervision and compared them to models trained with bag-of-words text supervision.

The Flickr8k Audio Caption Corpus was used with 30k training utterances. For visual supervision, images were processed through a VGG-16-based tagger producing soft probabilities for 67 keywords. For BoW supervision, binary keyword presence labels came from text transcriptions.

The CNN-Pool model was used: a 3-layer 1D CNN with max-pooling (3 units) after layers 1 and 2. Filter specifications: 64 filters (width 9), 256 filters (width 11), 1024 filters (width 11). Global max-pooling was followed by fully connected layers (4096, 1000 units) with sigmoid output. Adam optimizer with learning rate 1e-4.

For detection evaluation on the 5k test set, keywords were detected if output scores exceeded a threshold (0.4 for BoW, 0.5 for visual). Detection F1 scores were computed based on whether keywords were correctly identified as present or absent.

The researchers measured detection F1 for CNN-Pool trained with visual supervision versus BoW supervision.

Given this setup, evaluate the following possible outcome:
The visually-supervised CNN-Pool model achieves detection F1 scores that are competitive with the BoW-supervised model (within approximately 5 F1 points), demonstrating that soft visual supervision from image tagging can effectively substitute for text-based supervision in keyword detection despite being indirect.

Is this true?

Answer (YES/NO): NO